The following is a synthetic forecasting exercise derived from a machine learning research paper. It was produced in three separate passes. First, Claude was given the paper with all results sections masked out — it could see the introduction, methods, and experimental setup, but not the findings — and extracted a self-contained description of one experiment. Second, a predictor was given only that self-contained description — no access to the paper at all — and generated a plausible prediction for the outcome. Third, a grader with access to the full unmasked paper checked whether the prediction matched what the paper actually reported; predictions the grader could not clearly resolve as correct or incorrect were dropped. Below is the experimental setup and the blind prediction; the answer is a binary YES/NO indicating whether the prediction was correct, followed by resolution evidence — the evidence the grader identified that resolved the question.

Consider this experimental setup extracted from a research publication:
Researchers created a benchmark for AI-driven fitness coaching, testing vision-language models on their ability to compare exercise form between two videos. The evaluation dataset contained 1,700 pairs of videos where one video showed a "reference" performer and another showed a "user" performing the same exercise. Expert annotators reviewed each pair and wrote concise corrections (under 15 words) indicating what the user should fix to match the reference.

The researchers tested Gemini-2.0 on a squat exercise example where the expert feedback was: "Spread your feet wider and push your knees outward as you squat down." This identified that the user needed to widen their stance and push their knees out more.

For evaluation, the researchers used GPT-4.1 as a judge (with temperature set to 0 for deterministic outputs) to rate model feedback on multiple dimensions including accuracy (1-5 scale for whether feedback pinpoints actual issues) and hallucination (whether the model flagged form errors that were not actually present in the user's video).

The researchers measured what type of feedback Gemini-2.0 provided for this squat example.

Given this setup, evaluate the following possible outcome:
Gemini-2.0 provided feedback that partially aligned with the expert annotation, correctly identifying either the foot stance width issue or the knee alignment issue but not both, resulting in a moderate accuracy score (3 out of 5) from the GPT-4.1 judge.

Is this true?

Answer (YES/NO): NO